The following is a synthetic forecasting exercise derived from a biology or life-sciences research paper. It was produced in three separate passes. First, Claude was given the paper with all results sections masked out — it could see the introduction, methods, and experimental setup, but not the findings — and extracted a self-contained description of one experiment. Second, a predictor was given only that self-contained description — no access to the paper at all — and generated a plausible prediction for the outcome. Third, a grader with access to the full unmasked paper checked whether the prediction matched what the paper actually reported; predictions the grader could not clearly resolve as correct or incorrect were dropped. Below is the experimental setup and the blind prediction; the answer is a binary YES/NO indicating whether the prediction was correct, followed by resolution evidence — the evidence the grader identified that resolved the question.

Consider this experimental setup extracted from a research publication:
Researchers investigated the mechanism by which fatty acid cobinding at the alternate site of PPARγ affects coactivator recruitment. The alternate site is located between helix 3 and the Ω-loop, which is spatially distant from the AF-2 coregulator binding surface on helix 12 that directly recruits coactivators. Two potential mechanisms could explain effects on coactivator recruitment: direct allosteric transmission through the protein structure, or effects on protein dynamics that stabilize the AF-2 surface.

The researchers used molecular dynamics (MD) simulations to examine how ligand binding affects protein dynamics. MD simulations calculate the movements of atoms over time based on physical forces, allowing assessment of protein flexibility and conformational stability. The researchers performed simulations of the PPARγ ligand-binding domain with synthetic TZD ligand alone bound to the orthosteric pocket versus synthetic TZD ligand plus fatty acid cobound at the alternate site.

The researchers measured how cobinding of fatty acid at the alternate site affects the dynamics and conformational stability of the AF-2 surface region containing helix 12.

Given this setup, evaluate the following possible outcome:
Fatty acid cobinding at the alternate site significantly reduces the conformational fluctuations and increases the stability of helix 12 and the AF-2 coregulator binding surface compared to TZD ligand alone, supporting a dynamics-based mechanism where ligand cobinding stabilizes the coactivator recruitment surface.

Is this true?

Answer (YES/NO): YES